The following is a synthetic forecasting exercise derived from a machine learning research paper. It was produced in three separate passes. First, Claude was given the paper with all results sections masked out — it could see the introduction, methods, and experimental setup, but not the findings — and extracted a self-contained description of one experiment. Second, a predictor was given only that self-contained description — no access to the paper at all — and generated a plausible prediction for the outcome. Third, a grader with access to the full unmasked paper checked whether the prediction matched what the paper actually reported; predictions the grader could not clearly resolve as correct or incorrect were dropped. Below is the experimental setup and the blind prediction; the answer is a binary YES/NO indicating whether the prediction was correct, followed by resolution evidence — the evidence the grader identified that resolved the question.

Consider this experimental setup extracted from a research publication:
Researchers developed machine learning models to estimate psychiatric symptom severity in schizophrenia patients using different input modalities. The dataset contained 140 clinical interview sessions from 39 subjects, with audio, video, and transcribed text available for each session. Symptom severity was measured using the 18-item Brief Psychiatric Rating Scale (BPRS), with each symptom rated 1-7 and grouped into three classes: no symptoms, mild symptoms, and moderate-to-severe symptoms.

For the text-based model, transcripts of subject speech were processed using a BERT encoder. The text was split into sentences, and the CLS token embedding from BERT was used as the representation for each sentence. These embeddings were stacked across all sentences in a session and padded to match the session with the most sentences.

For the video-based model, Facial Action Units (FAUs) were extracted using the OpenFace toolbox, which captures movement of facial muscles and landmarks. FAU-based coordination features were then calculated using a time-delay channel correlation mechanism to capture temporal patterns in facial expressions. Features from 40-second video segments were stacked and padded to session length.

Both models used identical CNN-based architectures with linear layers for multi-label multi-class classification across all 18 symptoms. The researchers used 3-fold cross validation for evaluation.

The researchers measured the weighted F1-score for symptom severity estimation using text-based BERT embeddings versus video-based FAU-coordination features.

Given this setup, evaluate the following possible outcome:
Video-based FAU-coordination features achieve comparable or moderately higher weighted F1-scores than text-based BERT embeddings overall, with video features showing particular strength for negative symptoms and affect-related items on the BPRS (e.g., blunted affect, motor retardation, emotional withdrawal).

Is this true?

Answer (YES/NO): NO